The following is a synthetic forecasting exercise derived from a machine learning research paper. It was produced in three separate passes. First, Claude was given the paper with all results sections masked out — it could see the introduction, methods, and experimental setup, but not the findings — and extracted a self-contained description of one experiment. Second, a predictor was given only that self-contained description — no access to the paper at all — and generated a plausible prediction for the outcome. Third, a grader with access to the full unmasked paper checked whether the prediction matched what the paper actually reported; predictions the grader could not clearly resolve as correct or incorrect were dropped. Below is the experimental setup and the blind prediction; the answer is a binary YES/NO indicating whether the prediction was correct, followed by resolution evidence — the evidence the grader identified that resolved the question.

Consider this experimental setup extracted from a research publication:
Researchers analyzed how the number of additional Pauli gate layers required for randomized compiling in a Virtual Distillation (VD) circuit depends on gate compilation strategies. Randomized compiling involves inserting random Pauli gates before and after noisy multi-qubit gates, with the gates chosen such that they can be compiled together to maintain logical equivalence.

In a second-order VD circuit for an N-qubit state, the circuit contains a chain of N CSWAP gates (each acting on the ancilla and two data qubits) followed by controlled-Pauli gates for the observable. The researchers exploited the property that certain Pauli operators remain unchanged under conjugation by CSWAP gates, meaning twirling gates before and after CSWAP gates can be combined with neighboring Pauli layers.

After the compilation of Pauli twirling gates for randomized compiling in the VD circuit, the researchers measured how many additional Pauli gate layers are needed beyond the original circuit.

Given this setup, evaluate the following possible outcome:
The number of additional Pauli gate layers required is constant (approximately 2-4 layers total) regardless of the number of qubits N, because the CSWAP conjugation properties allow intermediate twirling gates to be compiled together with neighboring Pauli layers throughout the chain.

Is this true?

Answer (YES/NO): YES